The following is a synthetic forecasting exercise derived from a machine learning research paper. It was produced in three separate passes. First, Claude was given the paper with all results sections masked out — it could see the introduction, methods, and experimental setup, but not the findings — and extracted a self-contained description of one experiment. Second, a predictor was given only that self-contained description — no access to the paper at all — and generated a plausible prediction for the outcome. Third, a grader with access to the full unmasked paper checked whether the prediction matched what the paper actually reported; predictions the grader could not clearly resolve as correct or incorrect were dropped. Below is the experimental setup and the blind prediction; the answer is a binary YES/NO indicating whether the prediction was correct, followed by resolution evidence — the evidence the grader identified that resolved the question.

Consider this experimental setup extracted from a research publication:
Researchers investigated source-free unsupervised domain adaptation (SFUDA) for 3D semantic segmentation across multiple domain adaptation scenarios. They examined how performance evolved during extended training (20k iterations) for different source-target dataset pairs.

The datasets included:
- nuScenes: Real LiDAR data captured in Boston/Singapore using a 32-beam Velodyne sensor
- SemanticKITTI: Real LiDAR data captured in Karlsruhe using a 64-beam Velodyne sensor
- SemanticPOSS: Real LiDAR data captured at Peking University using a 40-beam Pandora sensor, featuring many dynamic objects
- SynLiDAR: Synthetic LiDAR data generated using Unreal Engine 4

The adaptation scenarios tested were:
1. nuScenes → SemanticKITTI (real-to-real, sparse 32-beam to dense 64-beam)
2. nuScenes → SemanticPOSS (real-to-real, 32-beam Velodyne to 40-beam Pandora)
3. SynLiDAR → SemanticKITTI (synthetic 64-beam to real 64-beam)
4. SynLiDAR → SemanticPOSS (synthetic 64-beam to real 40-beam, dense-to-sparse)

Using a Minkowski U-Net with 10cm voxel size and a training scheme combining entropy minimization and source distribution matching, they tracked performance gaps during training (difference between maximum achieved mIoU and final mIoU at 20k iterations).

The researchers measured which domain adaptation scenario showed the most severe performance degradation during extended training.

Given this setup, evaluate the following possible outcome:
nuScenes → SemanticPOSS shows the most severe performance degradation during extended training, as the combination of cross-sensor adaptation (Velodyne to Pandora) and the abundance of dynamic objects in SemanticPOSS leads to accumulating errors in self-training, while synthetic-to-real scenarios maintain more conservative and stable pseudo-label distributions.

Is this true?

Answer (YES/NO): YES